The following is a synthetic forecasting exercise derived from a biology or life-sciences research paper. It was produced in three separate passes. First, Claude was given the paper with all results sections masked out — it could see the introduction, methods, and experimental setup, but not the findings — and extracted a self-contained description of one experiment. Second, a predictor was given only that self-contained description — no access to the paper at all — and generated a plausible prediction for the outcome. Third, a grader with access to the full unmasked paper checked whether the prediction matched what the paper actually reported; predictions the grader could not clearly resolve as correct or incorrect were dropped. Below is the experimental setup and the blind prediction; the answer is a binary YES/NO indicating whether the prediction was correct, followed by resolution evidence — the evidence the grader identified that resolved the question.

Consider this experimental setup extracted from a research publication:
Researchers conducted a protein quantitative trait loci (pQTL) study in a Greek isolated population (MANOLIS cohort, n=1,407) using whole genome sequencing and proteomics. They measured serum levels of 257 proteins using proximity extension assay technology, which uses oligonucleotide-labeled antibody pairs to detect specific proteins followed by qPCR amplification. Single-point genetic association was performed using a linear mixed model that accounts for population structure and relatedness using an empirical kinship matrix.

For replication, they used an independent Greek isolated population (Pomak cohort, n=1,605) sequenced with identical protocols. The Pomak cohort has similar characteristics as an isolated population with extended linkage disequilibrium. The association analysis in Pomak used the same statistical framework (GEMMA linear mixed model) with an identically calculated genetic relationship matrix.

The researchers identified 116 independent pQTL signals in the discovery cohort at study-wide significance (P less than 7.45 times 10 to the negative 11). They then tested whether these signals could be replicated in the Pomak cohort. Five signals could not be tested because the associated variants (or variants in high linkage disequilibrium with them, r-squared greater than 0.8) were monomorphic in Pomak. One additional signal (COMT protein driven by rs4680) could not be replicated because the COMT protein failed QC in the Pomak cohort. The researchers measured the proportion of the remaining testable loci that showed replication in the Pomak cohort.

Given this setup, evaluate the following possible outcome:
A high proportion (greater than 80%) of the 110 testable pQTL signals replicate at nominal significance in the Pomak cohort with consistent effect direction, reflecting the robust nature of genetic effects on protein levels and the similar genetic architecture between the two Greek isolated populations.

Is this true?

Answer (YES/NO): YES